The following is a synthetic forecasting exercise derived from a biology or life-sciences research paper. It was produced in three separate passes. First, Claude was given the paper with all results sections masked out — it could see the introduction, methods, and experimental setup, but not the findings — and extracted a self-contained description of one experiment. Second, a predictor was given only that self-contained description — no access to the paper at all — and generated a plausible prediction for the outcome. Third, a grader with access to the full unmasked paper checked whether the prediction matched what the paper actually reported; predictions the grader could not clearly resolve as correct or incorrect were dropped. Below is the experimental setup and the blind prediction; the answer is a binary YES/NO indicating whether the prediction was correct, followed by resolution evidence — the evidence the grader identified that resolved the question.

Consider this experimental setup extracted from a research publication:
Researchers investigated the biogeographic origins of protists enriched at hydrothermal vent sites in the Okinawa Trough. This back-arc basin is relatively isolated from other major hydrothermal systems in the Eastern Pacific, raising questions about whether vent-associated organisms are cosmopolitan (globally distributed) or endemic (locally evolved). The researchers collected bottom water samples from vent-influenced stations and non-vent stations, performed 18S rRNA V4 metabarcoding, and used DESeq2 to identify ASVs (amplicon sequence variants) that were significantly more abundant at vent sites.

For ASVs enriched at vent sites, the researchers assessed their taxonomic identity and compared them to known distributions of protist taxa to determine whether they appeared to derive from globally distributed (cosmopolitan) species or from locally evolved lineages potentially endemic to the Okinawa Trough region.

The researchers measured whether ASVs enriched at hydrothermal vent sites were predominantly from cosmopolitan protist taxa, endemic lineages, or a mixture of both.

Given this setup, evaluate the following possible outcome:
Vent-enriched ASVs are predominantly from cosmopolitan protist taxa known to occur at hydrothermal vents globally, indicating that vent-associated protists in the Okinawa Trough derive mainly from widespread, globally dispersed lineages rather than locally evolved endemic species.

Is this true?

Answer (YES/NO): YES